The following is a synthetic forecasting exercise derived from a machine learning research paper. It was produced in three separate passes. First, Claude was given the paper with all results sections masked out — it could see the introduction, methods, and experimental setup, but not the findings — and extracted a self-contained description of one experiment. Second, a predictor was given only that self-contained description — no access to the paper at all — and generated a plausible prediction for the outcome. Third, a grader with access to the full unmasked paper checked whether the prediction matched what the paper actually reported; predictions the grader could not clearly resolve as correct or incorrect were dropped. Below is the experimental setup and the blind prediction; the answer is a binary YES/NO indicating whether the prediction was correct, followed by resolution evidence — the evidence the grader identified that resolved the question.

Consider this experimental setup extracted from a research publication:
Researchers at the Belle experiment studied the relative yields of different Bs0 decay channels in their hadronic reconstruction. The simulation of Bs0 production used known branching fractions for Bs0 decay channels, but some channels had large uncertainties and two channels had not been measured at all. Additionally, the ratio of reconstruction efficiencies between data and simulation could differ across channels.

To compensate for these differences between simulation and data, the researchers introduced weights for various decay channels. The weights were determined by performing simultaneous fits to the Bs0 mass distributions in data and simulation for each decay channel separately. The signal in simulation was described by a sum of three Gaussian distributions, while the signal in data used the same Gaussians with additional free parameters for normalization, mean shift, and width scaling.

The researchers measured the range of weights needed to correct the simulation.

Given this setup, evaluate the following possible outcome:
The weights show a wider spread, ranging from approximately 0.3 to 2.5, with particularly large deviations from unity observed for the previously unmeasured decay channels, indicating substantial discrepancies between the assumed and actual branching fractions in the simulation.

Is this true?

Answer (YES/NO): NO